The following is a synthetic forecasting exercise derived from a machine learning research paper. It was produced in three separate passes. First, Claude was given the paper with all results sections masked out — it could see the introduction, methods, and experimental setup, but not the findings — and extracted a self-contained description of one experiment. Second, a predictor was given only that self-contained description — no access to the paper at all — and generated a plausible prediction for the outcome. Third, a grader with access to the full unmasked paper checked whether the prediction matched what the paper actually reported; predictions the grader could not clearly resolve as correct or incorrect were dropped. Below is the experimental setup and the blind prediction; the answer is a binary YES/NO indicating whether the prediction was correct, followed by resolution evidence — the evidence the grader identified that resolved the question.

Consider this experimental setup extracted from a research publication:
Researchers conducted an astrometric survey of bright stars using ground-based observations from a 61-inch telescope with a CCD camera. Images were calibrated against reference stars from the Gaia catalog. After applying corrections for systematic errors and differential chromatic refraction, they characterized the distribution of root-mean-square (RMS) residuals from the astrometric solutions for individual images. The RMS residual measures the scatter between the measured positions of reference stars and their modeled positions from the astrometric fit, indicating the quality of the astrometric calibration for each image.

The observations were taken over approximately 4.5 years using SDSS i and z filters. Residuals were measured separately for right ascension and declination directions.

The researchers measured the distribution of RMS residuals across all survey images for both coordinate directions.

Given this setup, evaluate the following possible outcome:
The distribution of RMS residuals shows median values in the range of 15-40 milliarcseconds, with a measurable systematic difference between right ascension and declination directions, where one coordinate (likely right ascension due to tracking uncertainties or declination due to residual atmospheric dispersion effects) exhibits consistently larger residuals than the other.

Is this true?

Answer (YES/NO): NO